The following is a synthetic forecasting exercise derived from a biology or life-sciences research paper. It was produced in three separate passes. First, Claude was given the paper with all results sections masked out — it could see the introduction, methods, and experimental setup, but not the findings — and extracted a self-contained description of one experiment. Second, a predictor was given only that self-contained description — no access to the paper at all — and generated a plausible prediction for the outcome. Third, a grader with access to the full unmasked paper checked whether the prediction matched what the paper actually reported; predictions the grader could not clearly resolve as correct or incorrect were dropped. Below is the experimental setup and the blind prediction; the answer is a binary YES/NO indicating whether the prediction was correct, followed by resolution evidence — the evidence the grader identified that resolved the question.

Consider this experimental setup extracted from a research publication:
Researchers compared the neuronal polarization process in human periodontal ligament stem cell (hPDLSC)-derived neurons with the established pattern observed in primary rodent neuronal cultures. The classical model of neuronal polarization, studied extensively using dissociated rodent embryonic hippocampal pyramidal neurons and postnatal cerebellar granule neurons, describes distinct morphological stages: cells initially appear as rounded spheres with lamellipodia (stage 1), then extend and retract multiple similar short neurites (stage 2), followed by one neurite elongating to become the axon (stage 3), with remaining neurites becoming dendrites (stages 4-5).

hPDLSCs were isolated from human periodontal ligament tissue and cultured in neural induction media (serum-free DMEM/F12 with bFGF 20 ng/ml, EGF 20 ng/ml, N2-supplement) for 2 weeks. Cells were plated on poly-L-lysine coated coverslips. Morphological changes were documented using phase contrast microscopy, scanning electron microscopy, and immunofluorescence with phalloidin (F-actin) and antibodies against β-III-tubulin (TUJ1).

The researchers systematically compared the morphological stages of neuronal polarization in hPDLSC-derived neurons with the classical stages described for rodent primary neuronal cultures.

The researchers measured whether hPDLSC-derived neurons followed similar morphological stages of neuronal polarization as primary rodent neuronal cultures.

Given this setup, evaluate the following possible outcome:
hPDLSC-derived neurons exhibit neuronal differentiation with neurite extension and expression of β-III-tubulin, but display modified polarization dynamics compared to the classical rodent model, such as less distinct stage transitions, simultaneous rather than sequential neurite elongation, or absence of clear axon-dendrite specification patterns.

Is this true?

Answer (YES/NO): NO